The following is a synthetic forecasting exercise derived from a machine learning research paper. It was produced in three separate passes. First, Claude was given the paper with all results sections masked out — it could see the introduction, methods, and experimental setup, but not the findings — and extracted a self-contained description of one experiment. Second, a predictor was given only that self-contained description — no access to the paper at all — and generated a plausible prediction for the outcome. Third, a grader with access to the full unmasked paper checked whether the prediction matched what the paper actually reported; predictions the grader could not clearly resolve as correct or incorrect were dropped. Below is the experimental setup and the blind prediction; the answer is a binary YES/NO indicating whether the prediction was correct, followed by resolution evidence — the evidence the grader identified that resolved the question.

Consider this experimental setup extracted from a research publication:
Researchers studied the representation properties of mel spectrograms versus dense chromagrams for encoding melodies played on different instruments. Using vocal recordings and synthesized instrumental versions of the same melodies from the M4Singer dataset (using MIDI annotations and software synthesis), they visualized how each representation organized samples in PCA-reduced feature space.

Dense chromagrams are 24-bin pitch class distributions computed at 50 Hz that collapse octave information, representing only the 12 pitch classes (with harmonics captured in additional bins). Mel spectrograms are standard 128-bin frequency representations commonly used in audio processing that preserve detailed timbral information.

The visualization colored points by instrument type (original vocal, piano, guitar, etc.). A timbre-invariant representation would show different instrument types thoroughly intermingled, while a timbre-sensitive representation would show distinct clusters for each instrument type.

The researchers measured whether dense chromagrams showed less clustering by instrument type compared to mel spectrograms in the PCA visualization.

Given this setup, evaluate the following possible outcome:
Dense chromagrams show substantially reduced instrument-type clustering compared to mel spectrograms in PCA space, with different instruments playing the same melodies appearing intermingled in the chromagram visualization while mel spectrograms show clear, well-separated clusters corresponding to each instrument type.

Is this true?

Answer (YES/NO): NO